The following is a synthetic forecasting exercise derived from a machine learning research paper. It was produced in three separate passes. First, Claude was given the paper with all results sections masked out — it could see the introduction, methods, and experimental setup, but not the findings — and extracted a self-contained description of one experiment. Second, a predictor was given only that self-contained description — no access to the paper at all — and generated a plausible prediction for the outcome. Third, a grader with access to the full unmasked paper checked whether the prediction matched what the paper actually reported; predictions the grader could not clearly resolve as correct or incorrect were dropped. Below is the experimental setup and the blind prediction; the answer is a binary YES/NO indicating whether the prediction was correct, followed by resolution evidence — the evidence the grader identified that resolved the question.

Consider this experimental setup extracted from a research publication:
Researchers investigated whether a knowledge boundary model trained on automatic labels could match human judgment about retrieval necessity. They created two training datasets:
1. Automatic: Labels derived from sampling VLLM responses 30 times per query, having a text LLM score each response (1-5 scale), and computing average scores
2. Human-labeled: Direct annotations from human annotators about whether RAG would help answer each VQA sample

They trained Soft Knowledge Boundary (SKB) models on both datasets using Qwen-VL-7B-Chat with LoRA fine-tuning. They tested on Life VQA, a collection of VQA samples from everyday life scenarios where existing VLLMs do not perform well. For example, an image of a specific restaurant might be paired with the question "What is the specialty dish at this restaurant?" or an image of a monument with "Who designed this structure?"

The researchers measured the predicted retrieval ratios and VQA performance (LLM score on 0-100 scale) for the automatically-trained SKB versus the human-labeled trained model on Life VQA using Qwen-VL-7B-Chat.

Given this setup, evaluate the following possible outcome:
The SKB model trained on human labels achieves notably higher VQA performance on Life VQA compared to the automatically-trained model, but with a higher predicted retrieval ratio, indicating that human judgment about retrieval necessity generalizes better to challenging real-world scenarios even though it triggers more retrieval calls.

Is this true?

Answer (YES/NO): YES